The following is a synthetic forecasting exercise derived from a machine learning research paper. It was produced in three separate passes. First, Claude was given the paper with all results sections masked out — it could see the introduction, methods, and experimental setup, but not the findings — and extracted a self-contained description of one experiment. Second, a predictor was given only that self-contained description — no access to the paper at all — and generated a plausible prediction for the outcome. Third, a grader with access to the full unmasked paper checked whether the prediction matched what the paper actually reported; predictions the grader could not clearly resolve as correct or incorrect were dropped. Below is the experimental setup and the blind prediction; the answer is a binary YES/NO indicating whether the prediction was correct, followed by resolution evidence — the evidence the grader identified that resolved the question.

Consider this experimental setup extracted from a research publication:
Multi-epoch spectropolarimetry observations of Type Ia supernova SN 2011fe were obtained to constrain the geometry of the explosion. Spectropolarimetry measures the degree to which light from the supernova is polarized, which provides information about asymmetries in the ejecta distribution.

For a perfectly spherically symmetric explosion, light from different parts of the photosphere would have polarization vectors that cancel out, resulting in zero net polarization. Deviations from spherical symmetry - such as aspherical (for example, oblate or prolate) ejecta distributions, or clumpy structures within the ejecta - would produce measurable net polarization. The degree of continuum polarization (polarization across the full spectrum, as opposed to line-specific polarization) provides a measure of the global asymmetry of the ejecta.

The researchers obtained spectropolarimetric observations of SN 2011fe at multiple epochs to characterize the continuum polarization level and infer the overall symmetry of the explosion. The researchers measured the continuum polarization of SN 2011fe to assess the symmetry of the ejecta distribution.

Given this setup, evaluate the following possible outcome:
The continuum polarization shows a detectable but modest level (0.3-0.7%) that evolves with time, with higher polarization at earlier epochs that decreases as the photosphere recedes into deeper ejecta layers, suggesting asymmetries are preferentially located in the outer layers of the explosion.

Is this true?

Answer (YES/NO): NO